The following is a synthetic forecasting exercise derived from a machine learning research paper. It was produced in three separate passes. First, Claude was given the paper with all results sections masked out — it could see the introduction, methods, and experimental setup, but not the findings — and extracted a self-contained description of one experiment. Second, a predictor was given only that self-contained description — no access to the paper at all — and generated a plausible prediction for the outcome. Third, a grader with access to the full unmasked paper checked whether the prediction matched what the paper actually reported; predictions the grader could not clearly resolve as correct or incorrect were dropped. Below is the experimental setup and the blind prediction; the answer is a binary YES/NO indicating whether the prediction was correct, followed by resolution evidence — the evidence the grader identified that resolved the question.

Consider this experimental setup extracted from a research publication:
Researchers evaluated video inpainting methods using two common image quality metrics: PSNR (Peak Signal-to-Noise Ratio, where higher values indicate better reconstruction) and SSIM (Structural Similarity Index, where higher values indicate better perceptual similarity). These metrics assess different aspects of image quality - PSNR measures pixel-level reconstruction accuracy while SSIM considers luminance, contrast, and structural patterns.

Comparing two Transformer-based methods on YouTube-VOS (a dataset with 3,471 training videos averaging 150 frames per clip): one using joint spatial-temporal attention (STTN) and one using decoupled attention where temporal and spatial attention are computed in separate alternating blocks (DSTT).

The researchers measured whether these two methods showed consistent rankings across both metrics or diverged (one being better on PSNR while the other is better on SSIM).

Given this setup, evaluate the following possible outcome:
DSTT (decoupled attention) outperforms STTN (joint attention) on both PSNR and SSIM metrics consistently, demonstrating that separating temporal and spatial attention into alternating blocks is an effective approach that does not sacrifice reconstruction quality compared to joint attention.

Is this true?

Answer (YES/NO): NO